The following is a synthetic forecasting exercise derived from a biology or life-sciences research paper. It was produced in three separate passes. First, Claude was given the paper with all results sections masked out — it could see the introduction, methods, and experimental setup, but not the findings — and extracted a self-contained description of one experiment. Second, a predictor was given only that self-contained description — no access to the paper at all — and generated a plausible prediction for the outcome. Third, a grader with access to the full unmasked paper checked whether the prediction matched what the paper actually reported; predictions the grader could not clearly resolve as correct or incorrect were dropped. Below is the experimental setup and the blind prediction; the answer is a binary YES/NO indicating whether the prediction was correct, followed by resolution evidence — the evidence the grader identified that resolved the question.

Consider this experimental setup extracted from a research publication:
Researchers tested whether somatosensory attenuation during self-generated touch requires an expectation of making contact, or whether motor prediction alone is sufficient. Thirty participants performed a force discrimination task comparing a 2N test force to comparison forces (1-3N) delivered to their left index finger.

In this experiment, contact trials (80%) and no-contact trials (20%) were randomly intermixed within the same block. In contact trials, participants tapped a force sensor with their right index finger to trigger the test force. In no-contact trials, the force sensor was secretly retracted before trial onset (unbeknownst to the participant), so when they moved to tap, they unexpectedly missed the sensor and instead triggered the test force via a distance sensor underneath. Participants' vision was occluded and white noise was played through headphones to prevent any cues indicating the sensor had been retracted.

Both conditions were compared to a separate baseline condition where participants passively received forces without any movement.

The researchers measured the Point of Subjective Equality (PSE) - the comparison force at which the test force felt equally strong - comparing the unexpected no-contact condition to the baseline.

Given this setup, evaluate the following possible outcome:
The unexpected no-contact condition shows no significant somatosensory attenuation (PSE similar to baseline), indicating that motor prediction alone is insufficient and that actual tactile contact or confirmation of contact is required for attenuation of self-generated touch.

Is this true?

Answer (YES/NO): NO